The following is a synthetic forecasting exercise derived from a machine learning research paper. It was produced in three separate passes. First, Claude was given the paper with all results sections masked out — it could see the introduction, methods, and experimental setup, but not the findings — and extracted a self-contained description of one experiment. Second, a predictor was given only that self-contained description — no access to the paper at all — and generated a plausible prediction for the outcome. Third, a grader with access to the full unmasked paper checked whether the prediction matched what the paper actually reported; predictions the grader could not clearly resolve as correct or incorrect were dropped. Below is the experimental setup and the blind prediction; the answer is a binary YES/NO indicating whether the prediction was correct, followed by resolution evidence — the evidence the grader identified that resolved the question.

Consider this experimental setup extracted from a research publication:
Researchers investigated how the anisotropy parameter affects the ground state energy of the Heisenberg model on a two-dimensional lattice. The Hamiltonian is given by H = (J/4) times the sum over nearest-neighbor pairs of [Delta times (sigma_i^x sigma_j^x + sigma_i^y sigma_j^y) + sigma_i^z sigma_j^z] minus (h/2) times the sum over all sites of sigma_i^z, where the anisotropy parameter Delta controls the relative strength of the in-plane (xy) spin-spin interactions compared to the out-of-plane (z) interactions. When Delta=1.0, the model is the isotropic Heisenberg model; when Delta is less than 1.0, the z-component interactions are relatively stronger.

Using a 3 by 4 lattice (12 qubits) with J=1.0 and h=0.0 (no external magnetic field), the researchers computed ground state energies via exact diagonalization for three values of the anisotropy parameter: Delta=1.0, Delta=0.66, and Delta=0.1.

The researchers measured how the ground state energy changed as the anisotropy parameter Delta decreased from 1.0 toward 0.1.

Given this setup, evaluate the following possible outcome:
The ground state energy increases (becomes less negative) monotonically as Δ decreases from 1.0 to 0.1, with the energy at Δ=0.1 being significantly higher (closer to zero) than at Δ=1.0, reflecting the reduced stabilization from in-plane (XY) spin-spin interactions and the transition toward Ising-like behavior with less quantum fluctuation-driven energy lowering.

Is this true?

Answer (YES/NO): YES